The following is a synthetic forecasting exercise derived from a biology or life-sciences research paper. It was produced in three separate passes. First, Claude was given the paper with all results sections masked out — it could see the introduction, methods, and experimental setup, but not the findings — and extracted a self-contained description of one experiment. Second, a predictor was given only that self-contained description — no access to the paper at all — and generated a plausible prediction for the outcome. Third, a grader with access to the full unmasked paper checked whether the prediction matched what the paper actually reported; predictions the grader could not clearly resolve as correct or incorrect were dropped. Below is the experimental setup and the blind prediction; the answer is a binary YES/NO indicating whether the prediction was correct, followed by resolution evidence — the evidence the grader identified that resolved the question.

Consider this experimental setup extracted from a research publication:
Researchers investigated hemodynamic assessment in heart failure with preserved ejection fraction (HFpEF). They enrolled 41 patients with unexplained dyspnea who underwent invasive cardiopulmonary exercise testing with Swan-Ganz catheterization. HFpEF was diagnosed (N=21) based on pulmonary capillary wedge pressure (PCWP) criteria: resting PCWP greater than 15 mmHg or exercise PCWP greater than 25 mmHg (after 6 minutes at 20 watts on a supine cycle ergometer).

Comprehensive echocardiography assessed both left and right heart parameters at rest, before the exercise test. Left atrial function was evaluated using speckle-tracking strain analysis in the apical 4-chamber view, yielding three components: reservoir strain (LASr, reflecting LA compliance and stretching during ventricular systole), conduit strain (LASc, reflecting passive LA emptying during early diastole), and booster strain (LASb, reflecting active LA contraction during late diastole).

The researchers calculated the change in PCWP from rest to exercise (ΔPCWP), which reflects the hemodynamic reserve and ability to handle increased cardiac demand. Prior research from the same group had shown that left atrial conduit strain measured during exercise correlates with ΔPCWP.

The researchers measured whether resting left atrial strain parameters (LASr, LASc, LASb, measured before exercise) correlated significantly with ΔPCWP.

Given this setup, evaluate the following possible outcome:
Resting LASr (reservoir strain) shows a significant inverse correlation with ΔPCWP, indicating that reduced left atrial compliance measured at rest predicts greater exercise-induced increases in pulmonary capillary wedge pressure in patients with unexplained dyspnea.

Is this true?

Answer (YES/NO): NO